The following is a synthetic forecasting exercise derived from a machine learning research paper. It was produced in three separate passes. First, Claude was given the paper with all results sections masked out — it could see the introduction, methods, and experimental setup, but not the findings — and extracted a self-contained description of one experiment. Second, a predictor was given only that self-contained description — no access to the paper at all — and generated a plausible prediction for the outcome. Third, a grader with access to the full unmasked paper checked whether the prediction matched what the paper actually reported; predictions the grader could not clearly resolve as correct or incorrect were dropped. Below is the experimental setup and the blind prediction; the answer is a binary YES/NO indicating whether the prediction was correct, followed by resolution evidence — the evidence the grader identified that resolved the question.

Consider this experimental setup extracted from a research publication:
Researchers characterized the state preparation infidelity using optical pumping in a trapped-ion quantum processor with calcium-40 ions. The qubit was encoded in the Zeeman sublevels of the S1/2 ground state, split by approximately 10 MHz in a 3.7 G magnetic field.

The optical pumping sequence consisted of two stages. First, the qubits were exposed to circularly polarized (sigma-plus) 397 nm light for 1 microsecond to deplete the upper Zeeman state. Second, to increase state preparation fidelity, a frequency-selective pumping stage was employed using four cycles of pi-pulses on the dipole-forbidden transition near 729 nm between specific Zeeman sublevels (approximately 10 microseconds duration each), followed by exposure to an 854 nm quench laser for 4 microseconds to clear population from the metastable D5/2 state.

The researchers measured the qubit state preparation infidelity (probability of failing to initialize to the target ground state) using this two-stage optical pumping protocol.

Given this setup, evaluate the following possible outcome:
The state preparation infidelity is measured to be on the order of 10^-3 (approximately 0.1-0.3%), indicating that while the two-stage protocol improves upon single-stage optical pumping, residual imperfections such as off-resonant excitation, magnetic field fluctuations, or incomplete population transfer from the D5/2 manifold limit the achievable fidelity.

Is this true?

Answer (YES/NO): NO